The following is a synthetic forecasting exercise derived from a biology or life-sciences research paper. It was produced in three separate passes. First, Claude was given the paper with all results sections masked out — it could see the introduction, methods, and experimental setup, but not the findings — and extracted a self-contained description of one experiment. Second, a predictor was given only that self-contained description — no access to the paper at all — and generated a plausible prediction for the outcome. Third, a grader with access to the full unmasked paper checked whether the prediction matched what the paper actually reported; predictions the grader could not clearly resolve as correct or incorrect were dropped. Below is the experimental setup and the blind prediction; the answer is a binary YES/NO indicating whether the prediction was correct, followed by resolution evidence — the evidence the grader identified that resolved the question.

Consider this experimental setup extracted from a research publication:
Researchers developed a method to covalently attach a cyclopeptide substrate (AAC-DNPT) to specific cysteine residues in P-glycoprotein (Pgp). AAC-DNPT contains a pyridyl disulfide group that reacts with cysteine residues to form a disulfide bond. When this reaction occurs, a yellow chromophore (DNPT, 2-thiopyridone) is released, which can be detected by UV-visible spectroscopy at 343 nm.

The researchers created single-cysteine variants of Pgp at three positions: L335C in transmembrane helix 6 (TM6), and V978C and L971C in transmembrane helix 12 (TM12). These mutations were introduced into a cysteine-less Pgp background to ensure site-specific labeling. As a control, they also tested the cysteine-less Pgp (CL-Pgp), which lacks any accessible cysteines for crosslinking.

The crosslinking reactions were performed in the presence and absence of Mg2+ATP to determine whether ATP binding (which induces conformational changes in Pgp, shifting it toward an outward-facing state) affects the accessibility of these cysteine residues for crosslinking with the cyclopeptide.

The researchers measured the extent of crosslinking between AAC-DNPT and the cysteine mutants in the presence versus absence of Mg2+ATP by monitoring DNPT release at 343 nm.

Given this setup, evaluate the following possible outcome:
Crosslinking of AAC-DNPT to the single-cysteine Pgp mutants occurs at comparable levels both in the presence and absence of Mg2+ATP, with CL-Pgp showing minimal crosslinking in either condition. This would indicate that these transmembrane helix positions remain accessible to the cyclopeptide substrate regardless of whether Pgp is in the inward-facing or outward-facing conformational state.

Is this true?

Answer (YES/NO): NO